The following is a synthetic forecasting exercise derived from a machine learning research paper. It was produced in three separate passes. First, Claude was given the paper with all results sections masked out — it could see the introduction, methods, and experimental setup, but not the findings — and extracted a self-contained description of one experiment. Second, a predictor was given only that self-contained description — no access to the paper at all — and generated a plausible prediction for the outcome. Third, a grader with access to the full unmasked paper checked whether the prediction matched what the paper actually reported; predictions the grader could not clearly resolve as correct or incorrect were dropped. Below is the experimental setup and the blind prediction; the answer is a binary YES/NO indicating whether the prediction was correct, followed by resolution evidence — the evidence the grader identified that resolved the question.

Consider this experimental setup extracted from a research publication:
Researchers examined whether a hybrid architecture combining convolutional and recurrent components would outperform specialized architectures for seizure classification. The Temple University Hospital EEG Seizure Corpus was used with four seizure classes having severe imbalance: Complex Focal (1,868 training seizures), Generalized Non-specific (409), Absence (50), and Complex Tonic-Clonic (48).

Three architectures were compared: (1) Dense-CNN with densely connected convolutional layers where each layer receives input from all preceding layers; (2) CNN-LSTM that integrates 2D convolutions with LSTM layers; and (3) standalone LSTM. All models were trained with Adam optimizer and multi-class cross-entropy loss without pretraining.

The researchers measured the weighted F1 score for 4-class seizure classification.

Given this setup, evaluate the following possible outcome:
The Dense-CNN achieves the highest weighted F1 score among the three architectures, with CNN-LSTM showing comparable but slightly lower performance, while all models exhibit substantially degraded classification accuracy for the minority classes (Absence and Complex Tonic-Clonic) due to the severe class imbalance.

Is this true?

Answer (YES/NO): NO